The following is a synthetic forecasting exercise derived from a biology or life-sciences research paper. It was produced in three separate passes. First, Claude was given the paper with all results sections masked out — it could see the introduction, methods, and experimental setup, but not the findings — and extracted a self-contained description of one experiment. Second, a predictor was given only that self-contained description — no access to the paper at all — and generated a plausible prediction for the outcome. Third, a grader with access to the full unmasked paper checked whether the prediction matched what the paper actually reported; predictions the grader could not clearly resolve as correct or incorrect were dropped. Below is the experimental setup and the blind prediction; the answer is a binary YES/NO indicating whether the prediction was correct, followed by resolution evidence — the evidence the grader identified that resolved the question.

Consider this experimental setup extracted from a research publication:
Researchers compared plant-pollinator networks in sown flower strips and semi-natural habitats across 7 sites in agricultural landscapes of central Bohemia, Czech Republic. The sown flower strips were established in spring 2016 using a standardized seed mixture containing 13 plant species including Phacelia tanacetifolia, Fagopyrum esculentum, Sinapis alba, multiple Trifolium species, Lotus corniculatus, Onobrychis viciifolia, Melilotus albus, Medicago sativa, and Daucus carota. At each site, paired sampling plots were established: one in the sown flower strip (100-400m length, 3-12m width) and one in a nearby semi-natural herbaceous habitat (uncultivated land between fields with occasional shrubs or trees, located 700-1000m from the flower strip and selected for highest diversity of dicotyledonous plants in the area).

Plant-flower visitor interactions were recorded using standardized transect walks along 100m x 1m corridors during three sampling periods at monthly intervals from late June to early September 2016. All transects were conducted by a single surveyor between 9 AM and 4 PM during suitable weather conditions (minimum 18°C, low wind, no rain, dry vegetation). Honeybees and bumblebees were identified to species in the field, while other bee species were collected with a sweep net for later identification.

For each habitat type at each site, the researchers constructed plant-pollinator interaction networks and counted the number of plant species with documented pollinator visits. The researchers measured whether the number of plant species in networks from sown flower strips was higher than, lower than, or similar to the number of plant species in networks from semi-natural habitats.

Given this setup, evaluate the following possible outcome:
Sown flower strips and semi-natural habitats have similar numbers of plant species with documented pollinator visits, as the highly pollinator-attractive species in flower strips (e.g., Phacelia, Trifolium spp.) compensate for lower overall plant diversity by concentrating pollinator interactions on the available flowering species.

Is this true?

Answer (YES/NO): NO